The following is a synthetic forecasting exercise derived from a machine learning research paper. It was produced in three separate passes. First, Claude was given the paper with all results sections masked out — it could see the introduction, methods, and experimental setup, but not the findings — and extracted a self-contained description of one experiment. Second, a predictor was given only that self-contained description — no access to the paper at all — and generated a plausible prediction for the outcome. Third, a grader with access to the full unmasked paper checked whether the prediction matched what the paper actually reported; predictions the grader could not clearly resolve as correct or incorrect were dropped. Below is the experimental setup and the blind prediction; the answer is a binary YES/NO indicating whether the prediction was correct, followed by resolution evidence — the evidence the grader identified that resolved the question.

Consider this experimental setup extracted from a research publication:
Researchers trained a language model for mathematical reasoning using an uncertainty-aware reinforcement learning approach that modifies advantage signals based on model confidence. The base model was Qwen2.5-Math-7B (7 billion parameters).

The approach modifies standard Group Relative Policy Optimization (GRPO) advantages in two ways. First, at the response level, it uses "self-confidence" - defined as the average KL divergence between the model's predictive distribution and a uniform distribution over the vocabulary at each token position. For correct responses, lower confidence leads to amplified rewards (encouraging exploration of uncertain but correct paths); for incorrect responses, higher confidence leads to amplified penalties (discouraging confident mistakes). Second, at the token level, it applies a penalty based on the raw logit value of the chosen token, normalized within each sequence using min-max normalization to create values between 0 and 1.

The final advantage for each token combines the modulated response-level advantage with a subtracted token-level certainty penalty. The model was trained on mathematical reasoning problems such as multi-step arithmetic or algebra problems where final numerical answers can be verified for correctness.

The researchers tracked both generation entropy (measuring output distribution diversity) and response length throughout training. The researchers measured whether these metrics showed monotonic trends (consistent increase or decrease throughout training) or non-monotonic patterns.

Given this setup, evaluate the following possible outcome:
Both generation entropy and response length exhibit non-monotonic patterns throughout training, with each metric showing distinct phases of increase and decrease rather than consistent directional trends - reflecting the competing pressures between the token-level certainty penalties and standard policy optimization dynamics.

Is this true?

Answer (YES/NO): YES